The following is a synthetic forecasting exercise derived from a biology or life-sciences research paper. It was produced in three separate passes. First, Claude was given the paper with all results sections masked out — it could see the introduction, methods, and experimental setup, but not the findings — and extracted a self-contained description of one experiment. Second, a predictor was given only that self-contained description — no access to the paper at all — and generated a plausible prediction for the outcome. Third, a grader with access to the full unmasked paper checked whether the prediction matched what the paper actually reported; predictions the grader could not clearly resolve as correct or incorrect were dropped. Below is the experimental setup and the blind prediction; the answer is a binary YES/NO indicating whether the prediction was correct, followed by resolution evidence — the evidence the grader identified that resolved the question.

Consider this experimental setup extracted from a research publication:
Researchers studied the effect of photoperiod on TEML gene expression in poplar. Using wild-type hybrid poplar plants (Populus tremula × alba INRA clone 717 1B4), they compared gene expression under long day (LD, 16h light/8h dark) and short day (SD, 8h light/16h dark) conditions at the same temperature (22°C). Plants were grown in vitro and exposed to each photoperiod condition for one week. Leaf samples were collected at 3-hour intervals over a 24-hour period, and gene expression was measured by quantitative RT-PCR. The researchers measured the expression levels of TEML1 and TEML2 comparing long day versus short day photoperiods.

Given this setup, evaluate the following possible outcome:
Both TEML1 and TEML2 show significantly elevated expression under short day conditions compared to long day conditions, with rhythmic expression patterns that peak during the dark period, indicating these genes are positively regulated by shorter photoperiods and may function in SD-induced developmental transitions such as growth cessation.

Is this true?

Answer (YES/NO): NO